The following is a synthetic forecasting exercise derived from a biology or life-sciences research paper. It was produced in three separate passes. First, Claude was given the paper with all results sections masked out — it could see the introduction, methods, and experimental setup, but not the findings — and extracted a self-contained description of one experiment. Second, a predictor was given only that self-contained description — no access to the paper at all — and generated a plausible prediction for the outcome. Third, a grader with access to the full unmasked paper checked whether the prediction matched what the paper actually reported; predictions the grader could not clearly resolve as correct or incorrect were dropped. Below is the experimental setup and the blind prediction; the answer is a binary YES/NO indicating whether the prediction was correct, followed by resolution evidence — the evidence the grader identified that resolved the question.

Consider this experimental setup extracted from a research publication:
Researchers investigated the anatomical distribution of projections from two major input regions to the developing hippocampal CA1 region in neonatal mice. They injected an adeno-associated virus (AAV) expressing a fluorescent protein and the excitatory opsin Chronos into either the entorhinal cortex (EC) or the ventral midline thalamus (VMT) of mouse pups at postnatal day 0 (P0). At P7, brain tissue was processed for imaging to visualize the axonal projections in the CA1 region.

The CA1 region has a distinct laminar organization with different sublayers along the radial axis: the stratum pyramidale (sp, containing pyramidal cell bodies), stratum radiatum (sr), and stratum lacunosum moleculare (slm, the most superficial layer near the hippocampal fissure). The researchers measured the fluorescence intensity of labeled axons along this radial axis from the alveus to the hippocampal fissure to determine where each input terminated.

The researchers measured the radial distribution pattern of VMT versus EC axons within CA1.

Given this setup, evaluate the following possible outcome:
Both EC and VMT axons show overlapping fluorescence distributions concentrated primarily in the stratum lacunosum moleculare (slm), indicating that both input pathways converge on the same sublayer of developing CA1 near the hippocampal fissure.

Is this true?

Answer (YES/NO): YES